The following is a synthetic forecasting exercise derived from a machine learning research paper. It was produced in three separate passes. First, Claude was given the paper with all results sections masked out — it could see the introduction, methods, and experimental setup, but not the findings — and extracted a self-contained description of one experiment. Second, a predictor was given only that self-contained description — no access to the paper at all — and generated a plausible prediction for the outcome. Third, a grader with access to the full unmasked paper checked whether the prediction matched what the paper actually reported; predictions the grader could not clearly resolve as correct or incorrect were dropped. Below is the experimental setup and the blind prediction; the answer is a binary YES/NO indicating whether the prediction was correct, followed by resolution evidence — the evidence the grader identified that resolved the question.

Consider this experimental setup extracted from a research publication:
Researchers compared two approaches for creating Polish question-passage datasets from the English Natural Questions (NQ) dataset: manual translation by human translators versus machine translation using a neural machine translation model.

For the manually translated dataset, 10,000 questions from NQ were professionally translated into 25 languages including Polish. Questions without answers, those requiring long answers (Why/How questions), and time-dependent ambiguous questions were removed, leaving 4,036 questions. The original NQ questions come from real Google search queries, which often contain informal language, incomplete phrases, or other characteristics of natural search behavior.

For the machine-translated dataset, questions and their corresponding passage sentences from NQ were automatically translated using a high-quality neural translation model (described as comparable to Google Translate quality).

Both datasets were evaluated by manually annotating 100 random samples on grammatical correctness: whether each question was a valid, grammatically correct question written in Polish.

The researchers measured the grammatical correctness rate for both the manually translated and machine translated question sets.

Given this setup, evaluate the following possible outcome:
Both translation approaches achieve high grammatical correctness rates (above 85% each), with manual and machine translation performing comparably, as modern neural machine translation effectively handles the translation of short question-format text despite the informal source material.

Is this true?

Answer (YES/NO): NO